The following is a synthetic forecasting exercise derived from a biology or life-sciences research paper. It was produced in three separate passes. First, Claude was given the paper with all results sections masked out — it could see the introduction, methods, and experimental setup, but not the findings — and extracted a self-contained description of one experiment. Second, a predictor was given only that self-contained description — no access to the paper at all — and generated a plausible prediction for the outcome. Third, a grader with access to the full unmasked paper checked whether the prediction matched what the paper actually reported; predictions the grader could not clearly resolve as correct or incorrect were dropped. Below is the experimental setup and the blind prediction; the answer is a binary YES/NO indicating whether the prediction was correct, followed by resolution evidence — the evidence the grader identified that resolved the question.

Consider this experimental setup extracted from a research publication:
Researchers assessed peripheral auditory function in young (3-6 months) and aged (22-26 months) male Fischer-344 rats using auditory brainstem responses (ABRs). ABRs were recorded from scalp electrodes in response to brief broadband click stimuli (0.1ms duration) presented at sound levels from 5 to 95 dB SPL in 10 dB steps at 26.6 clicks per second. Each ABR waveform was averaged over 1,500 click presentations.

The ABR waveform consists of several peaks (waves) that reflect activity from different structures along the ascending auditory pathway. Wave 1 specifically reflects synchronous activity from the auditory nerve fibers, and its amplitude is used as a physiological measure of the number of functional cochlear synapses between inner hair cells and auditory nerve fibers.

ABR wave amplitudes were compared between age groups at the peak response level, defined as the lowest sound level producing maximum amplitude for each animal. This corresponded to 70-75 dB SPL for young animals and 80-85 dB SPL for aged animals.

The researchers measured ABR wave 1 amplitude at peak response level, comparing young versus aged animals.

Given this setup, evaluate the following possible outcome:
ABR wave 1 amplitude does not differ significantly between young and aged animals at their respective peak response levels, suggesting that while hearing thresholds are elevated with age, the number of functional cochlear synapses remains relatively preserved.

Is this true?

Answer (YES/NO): NO